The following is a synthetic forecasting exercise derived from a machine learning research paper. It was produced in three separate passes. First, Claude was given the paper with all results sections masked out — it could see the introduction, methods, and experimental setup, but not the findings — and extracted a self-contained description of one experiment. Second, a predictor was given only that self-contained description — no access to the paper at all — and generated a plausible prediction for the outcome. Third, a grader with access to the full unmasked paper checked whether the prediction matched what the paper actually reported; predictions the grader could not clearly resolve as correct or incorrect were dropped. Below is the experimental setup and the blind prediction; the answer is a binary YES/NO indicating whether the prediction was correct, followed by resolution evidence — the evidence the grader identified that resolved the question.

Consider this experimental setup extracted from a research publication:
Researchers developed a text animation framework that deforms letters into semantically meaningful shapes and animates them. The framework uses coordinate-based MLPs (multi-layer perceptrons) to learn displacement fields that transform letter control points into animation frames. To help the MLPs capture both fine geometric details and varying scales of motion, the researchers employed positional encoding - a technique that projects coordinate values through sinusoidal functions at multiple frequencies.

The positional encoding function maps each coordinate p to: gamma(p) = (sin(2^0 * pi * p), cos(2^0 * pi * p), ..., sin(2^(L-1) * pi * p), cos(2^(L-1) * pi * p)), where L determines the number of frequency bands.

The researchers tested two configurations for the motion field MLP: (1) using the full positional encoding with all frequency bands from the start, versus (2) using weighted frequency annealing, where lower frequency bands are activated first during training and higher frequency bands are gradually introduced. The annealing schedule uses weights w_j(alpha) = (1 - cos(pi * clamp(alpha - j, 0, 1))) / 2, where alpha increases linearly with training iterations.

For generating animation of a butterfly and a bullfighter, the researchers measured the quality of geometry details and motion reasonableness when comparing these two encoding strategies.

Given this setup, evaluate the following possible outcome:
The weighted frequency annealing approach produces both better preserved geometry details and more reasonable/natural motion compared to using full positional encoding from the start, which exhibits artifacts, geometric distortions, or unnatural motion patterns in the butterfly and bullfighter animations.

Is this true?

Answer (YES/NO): YES